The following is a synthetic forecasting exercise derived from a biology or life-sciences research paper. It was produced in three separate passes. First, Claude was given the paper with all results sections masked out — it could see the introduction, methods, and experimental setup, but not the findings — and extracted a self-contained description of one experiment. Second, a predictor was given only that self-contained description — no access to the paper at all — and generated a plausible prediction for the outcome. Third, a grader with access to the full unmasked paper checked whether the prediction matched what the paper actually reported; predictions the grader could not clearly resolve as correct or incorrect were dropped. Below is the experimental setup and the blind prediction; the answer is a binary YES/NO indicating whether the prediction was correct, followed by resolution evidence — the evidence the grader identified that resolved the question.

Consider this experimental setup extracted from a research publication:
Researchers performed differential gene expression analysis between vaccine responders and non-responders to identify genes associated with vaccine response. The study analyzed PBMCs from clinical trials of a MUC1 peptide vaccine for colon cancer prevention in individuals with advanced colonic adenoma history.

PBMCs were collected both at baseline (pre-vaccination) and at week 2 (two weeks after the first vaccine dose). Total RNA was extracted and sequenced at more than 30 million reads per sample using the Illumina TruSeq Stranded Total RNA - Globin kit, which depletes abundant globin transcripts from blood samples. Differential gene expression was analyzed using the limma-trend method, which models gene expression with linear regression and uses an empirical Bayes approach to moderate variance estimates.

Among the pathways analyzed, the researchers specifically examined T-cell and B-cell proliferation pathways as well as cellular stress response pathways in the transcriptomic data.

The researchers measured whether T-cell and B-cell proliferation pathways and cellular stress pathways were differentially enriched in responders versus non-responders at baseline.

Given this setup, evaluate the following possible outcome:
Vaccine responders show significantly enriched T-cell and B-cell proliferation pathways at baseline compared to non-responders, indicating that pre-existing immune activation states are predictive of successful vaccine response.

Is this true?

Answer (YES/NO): YES